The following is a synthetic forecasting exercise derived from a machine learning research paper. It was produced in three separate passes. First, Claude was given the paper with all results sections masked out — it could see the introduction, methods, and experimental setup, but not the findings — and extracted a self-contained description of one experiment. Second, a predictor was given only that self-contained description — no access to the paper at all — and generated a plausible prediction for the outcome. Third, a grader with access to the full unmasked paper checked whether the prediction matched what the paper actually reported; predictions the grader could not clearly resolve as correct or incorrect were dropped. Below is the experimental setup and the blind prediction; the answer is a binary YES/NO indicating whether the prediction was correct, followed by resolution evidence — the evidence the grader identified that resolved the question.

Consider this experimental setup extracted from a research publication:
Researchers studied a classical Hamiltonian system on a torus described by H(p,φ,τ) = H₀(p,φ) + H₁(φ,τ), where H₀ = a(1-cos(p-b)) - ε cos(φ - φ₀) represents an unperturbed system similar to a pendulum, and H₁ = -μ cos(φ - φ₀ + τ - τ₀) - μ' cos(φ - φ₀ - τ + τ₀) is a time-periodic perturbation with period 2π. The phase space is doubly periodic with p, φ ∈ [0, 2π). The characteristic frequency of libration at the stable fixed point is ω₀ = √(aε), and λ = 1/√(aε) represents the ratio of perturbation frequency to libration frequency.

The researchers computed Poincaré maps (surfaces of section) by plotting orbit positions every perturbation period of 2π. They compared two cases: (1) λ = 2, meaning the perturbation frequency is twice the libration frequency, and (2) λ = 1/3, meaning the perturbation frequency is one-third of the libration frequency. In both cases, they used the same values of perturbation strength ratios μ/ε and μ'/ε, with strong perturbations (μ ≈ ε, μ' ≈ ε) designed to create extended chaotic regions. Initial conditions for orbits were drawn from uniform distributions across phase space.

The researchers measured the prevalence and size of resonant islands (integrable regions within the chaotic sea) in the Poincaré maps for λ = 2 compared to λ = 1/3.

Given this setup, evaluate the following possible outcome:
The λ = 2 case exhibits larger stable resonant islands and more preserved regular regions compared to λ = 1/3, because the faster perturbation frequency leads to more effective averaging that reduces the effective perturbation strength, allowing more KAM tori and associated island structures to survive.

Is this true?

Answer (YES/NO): NO